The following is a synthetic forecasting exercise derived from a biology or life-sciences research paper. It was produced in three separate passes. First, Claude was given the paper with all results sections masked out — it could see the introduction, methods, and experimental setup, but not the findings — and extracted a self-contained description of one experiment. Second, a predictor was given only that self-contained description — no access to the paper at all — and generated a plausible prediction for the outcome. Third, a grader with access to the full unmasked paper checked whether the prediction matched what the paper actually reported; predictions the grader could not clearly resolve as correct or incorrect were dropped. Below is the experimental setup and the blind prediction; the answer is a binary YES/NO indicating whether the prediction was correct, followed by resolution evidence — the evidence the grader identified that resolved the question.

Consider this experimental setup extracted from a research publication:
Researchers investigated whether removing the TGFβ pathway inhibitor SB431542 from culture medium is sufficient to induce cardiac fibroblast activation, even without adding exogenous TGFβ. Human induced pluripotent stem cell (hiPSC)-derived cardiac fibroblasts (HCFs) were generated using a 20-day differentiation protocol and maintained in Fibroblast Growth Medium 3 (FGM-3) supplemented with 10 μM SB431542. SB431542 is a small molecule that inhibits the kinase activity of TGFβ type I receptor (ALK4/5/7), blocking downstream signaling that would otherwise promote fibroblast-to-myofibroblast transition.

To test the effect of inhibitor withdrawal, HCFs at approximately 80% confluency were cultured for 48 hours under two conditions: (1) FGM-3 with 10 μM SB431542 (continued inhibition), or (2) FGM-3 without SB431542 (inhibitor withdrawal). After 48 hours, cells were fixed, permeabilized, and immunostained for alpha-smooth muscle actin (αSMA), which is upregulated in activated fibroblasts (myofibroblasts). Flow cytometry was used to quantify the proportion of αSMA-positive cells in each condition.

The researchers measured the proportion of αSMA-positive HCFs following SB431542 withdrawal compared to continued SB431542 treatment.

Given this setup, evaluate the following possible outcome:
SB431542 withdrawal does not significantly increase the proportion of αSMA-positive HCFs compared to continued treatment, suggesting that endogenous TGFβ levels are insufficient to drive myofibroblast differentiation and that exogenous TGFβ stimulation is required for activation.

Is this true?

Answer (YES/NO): YES